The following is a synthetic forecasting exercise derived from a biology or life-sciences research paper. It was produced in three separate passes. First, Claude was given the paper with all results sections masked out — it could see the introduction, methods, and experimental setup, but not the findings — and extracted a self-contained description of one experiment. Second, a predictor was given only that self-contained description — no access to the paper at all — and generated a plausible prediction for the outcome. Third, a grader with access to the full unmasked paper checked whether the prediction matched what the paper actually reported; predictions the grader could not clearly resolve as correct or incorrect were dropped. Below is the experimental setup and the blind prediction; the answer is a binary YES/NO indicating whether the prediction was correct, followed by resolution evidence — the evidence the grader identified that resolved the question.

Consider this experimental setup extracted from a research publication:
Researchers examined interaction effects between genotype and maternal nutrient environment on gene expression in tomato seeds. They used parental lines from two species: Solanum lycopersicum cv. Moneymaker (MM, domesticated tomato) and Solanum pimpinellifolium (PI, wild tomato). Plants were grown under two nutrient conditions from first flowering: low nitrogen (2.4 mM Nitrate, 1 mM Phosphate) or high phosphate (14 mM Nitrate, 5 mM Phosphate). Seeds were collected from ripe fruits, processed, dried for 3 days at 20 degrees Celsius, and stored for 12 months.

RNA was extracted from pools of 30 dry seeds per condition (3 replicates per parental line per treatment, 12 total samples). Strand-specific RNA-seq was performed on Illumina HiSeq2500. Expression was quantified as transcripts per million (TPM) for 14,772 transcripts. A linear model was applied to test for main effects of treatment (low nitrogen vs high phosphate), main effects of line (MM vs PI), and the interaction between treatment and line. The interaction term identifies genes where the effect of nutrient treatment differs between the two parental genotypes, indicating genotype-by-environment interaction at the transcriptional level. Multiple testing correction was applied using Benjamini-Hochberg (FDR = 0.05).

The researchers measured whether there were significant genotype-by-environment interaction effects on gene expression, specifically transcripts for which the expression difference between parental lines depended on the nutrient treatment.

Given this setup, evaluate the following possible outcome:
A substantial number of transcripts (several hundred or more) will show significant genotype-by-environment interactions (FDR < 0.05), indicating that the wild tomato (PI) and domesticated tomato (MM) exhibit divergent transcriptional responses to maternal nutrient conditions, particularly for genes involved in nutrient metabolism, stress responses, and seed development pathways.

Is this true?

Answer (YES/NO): NO